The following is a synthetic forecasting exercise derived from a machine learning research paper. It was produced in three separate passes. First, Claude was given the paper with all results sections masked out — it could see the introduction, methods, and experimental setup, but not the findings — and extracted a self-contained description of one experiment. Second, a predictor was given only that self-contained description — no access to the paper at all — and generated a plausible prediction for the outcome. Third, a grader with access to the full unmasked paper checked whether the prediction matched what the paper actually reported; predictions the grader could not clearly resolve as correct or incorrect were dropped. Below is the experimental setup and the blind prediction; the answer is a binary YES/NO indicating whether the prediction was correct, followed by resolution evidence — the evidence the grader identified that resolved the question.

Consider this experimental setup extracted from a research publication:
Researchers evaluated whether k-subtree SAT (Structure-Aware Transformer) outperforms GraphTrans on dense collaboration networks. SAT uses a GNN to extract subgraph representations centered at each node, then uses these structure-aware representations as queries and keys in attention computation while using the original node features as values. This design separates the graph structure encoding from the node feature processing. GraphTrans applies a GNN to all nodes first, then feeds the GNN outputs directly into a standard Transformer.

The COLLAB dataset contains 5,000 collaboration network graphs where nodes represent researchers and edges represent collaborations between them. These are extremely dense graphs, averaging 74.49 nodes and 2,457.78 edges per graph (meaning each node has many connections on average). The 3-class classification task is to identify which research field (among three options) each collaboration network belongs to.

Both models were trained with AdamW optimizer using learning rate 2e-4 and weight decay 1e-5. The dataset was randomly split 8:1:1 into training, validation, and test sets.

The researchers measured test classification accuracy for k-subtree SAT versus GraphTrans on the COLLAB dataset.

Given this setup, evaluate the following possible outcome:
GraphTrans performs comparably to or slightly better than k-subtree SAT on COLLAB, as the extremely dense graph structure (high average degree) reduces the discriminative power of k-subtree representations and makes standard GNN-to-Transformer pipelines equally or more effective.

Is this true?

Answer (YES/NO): NO